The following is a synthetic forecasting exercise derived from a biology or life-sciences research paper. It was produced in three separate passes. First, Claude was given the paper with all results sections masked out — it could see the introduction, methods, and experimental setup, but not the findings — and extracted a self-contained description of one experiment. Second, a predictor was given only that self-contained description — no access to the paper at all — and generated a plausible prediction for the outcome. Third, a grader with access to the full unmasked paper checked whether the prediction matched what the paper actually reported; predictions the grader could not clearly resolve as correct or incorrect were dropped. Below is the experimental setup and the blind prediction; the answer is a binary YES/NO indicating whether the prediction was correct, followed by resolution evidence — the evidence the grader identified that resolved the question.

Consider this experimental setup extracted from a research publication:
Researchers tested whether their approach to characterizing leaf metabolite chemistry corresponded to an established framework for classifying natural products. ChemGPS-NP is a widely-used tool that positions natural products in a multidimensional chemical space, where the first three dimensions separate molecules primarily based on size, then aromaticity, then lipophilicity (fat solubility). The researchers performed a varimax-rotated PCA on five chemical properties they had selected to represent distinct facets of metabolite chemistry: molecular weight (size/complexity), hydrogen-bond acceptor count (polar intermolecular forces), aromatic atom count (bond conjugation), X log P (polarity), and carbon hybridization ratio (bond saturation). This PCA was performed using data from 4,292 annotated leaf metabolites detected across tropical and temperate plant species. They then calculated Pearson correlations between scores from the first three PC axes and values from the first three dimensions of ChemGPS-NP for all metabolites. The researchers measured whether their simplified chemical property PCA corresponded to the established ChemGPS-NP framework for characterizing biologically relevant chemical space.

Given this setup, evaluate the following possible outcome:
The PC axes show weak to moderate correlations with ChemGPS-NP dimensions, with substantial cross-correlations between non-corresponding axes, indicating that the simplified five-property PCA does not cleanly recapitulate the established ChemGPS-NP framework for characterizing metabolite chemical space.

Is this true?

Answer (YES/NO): NO